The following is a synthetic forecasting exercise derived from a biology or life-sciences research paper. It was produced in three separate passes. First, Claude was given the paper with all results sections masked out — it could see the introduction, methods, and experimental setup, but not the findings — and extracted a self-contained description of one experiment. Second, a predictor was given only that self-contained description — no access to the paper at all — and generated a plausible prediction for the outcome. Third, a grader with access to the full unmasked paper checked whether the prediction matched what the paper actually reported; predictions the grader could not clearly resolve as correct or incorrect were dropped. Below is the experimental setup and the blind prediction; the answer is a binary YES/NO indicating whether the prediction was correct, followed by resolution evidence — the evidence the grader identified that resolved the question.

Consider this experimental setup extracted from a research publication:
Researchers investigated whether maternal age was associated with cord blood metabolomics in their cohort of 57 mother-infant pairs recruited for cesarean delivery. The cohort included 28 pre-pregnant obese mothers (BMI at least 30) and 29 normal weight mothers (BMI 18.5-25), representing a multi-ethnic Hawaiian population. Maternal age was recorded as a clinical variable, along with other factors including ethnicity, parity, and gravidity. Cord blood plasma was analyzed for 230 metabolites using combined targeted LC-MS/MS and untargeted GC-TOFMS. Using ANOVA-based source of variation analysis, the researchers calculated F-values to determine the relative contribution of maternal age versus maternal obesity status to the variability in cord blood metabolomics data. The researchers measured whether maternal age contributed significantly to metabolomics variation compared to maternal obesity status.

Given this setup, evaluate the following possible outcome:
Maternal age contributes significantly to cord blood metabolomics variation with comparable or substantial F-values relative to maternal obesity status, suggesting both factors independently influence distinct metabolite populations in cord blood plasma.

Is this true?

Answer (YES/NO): NO